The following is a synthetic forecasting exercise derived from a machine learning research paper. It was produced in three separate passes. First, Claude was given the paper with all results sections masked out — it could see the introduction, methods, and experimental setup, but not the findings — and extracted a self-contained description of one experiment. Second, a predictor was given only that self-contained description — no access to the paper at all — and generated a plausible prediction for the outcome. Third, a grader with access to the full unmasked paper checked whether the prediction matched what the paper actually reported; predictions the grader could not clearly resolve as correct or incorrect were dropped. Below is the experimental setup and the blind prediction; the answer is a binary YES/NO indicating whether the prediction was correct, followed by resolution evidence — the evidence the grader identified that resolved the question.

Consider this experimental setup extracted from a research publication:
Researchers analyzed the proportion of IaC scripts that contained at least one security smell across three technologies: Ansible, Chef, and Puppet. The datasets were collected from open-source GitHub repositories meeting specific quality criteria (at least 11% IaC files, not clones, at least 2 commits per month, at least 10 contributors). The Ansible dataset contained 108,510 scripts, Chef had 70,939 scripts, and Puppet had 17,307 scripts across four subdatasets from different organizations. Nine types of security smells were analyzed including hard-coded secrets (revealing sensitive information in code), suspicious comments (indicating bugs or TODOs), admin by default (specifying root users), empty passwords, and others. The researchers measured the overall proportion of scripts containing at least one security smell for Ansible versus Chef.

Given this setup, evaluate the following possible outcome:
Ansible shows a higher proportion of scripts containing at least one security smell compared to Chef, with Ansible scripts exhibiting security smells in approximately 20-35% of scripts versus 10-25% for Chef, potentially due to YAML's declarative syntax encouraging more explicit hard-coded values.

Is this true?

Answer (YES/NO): NO